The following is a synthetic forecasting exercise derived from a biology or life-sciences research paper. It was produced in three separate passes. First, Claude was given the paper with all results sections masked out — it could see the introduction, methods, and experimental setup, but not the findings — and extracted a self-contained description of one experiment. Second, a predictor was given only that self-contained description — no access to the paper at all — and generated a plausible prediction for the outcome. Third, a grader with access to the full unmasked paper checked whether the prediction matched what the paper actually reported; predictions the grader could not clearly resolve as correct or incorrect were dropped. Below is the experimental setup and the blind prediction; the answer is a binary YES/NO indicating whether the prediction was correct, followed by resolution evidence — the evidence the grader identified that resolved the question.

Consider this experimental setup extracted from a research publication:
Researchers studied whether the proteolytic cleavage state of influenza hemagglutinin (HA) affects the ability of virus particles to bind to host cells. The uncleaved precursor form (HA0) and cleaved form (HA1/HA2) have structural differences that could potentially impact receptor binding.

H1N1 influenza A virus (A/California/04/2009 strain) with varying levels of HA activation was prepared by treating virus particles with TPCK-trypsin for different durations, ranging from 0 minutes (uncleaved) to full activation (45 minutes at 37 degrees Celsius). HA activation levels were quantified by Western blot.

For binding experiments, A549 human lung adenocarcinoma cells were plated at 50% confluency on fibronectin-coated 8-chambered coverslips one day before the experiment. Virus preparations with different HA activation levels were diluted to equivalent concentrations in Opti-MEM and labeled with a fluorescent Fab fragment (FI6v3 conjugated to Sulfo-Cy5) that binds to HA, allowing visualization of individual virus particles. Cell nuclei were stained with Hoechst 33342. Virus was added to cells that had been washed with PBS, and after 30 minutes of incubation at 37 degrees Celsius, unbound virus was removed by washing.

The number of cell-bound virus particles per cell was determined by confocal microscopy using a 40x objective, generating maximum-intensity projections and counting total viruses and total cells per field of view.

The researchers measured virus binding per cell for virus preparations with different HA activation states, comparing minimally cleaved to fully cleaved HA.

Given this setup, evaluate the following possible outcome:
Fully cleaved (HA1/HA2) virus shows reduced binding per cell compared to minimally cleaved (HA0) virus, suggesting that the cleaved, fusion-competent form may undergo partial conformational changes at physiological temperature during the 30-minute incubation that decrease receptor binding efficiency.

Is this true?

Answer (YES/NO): NO